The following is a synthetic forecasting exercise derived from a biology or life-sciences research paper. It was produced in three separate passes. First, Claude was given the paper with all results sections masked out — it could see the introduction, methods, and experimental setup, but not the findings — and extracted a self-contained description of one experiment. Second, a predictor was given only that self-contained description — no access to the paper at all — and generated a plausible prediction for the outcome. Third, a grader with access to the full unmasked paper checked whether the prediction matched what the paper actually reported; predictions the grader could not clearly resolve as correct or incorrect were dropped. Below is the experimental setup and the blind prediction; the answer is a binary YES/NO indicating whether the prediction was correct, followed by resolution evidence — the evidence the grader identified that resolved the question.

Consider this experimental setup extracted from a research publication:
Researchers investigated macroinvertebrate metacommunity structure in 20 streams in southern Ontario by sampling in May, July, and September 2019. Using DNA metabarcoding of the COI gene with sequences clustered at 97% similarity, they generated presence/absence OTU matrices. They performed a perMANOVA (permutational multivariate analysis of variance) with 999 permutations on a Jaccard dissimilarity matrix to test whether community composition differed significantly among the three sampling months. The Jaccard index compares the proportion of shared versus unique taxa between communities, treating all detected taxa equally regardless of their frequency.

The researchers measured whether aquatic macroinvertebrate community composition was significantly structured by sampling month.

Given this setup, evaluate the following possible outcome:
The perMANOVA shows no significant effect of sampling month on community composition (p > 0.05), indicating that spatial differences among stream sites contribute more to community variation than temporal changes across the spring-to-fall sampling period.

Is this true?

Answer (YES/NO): NO